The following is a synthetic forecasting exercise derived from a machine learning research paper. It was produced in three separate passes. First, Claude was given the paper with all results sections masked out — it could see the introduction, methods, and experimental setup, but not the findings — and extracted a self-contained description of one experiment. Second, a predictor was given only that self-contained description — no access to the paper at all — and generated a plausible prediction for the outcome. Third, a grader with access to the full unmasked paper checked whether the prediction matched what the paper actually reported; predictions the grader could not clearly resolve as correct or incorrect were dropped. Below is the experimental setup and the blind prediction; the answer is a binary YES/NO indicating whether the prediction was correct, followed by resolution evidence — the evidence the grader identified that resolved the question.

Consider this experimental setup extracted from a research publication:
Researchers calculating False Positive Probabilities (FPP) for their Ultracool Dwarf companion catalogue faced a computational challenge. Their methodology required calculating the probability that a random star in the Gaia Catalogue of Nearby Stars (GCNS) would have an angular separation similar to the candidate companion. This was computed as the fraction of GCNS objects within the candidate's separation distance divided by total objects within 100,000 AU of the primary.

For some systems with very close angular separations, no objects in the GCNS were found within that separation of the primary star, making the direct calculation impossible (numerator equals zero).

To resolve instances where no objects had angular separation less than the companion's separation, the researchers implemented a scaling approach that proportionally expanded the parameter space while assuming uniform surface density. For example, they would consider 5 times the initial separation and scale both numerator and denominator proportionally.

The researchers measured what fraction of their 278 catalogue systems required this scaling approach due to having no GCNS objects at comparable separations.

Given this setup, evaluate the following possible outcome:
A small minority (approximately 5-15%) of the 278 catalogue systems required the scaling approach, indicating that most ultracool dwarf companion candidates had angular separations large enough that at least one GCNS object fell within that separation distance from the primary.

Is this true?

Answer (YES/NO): YES